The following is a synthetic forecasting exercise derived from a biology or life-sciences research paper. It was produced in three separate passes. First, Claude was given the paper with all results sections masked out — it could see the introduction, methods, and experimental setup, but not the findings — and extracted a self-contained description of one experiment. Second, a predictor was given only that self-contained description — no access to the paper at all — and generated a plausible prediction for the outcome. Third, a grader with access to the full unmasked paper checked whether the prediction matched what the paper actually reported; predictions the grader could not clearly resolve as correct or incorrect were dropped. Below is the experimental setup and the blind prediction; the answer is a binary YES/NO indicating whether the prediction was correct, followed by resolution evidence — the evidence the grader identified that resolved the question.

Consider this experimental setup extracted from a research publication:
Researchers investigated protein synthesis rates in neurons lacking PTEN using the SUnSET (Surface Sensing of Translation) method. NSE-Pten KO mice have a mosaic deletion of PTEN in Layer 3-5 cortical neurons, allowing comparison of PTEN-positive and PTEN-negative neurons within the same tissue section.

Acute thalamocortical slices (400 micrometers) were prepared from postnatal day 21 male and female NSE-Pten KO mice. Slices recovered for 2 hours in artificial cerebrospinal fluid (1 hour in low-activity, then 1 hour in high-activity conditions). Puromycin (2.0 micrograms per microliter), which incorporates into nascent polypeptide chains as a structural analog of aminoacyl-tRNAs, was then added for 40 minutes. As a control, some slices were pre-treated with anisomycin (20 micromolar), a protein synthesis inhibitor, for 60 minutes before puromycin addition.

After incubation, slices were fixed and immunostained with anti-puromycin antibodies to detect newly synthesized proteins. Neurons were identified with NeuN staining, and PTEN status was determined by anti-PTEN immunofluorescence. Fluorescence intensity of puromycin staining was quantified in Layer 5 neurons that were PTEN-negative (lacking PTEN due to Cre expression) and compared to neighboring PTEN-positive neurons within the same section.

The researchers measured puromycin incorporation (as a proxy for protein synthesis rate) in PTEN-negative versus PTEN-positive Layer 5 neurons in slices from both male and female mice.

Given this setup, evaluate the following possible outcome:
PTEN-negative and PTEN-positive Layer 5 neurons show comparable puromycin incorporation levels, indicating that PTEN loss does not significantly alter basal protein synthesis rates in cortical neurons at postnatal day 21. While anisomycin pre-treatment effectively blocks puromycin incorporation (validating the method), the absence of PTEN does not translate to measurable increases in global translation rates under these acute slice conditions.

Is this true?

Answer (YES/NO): NO